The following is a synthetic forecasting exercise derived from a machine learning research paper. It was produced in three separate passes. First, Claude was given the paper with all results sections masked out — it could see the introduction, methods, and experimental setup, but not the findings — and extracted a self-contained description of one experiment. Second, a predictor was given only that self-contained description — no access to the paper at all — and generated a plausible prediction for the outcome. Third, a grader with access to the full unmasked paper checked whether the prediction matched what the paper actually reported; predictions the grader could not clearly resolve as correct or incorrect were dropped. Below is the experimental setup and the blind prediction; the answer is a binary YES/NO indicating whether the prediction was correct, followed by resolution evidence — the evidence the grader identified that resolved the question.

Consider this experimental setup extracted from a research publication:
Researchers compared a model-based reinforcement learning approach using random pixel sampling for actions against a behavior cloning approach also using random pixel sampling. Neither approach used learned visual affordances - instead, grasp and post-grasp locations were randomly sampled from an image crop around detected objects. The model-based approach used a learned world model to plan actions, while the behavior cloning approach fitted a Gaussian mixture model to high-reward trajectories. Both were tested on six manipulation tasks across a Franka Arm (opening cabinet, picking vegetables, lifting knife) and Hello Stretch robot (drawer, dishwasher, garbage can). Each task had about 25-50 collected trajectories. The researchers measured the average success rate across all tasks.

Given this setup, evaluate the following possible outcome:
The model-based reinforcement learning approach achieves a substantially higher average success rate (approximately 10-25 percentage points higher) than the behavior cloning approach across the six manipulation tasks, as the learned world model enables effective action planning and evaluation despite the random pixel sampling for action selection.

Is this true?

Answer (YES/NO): NO